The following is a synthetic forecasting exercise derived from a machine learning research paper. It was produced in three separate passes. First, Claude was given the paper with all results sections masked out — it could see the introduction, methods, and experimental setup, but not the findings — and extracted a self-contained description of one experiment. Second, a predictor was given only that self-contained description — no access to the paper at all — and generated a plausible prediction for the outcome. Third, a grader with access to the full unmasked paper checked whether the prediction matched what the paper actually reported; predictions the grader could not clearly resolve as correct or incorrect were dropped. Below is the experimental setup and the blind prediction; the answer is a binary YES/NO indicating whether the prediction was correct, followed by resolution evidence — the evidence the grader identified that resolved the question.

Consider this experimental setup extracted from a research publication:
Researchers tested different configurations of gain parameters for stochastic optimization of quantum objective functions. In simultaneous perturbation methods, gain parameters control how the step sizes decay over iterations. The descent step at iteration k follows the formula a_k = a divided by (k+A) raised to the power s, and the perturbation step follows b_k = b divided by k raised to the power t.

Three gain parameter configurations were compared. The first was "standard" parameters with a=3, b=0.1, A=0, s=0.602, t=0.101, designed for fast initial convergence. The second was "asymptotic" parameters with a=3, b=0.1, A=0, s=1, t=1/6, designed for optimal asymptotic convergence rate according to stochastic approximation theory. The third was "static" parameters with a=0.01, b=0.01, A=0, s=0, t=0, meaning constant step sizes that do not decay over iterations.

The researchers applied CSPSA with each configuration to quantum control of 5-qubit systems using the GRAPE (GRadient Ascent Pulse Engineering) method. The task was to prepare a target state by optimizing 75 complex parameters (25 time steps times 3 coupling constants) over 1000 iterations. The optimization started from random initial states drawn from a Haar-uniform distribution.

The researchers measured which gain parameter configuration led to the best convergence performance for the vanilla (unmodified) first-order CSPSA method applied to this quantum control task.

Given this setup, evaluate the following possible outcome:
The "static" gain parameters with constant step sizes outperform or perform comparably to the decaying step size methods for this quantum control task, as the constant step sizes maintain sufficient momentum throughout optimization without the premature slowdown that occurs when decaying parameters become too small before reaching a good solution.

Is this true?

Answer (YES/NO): YES